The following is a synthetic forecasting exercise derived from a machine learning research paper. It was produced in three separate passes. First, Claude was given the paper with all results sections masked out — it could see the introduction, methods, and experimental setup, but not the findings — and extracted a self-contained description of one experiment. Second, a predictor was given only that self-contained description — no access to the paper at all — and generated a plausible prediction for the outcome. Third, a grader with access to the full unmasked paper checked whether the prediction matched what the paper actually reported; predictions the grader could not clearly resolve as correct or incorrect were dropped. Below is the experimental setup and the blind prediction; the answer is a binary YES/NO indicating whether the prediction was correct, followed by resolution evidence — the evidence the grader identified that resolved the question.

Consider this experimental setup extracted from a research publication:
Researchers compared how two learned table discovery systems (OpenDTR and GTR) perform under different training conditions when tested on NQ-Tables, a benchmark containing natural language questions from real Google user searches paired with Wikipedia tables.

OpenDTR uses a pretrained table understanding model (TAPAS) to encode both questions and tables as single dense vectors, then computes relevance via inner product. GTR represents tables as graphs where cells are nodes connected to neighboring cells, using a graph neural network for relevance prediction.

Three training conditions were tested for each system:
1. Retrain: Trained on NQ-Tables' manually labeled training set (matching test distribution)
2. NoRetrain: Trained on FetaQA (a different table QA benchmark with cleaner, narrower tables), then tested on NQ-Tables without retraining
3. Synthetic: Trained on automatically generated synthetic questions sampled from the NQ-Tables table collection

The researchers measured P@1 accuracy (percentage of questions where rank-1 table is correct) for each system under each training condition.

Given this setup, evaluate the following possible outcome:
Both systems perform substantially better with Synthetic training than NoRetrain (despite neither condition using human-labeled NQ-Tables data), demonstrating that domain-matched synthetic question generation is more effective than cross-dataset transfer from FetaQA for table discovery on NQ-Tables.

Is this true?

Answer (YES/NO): NO